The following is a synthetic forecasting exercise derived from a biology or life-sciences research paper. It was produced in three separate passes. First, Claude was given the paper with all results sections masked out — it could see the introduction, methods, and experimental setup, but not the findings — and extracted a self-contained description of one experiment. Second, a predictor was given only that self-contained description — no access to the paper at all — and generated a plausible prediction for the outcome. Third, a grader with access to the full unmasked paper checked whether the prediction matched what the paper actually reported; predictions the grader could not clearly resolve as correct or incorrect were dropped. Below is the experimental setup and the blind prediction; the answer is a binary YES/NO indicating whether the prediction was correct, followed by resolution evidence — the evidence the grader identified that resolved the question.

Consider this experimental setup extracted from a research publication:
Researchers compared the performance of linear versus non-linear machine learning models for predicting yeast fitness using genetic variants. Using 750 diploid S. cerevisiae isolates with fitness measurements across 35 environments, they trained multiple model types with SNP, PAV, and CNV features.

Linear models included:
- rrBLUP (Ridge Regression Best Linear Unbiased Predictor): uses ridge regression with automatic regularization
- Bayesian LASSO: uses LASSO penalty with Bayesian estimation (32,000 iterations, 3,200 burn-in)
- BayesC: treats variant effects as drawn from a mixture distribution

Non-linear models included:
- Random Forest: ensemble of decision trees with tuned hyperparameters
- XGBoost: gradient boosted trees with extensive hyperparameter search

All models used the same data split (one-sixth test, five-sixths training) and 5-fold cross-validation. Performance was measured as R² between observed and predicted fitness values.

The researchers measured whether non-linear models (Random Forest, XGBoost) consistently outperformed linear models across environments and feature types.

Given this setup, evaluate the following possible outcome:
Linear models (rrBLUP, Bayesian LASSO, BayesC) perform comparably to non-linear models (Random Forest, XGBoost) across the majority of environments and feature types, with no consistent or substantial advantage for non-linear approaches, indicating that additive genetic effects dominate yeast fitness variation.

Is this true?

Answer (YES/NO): NO